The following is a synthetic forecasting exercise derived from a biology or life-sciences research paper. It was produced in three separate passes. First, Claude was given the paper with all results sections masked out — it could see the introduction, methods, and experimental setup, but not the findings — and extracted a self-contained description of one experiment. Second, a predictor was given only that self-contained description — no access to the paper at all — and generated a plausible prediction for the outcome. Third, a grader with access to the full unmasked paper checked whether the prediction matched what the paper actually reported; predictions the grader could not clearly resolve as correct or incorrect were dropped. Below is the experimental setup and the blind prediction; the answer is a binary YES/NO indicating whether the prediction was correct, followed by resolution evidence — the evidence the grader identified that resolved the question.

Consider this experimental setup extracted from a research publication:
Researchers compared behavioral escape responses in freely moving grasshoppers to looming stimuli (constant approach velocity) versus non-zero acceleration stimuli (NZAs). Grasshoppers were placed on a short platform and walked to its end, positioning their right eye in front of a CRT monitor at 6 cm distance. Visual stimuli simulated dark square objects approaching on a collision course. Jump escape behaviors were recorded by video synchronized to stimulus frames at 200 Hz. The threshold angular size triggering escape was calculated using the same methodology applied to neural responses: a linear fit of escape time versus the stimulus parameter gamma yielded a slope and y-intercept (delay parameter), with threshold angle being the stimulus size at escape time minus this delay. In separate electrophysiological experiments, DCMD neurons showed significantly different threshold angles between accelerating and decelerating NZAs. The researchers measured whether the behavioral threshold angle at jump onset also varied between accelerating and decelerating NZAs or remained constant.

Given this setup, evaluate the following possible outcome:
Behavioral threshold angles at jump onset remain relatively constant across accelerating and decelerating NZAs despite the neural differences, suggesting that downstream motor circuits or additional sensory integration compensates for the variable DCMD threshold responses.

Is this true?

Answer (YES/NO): YES